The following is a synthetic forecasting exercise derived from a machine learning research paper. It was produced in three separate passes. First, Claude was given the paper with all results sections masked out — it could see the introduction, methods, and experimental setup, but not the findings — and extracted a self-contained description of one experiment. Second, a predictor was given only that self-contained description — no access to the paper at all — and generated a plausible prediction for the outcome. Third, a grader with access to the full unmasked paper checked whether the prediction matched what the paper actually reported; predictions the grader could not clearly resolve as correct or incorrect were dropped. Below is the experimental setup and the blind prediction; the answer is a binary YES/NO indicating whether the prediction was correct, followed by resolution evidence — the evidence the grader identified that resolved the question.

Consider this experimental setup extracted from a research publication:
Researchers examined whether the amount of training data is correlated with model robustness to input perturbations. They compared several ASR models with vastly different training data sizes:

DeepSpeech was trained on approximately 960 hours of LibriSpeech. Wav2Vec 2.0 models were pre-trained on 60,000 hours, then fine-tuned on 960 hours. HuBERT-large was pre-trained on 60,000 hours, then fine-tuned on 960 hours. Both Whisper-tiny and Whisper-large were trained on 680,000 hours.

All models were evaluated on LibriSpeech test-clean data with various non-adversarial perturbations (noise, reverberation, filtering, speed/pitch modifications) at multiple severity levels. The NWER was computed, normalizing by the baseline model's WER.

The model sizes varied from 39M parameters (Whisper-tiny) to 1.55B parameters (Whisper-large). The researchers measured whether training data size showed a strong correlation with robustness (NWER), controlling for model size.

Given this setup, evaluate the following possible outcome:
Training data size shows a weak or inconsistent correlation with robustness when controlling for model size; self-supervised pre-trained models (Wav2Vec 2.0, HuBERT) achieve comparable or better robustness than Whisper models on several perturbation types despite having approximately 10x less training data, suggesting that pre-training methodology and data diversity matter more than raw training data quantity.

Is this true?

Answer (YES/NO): YES